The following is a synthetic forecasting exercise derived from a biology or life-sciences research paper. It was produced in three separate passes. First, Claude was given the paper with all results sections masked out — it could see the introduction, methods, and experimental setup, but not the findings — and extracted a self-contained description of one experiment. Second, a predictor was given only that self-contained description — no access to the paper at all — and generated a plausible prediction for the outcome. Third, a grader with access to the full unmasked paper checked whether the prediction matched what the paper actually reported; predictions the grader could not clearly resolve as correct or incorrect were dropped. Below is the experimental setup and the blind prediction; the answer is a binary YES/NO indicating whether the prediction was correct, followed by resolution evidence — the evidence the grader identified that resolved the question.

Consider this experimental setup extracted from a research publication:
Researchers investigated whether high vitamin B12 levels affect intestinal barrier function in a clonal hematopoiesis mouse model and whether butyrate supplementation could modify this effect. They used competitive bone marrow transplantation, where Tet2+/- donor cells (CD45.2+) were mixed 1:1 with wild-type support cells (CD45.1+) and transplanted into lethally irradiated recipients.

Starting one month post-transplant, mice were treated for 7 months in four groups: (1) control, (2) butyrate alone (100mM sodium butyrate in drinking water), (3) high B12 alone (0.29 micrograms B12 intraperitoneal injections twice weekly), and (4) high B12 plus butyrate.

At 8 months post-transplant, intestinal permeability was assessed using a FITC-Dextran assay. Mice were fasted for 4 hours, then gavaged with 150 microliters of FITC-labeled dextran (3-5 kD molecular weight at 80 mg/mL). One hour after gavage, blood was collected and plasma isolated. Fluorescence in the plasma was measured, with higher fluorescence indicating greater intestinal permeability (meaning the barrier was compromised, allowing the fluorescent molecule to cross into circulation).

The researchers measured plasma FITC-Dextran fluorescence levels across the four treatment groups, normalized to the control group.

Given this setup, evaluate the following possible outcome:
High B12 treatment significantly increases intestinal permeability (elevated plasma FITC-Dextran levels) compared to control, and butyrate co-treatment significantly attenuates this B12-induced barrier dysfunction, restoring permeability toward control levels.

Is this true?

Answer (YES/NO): NO